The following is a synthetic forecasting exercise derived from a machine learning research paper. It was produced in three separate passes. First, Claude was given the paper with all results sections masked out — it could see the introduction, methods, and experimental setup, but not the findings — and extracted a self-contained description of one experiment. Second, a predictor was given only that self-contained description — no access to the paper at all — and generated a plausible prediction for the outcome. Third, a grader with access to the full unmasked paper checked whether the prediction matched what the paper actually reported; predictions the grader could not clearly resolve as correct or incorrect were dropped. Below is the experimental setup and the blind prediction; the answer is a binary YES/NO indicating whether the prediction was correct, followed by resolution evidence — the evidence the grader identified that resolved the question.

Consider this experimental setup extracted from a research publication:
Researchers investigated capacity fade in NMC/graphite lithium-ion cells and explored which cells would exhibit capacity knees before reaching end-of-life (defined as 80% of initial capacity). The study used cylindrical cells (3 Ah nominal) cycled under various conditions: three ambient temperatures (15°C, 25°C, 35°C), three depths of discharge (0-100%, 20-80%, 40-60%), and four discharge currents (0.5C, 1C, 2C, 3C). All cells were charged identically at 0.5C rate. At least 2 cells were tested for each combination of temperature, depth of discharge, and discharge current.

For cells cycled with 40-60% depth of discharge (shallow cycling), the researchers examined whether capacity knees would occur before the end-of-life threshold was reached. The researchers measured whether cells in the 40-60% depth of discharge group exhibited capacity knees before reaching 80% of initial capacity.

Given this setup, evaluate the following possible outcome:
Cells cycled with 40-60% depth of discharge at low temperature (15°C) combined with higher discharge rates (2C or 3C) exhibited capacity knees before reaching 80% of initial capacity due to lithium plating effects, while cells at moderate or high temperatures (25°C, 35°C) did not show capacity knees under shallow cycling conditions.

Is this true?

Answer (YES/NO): NO